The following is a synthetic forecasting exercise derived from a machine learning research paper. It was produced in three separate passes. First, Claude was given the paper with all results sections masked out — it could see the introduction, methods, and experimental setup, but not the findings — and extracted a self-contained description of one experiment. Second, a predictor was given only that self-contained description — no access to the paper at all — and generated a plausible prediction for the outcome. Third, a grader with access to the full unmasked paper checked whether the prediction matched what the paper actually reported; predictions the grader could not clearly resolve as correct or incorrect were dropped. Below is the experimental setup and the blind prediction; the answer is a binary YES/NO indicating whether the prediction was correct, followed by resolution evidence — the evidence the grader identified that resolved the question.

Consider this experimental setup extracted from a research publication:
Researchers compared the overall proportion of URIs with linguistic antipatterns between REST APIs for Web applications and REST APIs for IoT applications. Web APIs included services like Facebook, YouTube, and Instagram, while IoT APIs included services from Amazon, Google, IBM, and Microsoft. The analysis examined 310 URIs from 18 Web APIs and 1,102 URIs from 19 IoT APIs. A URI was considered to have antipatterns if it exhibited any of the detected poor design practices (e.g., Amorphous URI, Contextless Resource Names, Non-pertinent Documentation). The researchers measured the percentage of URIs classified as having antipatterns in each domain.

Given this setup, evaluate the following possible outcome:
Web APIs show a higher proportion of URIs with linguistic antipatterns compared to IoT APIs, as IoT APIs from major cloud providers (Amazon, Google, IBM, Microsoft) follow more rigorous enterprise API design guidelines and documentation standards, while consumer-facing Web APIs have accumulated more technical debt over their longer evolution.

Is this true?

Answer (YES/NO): YES